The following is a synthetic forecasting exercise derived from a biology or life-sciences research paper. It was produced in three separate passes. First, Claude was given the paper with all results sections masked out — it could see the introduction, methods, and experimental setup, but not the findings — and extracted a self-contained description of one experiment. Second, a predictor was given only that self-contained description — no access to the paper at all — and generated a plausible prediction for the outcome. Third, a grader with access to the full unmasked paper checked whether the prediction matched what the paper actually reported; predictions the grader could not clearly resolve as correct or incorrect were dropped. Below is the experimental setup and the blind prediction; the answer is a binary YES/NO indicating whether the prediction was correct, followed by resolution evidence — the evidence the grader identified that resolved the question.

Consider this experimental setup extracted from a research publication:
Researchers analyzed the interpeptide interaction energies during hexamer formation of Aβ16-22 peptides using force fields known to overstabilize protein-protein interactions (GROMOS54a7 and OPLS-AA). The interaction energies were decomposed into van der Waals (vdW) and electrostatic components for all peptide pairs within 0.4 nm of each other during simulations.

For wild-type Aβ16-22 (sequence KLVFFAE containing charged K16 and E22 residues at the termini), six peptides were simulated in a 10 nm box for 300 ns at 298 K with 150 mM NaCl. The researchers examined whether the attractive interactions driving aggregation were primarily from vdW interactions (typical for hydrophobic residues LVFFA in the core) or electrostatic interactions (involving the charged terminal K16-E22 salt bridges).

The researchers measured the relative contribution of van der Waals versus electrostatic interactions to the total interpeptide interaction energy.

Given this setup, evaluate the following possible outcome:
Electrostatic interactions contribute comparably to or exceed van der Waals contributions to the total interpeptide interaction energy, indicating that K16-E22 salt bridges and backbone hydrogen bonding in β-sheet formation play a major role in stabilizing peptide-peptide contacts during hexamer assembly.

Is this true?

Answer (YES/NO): YES